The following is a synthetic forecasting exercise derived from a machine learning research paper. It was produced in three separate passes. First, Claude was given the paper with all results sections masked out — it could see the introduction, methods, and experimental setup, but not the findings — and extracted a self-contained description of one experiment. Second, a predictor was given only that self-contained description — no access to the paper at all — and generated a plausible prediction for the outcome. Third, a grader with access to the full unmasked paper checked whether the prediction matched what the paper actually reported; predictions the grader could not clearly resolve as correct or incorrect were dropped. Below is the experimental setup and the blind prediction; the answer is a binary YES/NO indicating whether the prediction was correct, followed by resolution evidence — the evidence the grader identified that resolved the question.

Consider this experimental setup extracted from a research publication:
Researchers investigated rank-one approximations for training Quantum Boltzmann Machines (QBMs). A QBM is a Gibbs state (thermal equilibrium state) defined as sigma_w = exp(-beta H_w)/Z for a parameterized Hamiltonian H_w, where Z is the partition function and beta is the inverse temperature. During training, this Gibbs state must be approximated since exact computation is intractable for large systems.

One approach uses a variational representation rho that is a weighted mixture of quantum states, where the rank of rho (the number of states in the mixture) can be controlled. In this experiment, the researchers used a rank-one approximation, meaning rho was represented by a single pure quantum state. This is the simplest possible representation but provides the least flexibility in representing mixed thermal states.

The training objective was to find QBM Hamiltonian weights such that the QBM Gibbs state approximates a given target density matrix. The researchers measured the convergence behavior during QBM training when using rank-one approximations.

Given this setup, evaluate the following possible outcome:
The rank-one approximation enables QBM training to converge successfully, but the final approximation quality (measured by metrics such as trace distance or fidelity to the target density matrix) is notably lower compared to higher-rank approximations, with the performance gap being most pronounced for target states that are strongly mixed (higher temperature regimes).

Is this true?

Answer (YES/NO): NO